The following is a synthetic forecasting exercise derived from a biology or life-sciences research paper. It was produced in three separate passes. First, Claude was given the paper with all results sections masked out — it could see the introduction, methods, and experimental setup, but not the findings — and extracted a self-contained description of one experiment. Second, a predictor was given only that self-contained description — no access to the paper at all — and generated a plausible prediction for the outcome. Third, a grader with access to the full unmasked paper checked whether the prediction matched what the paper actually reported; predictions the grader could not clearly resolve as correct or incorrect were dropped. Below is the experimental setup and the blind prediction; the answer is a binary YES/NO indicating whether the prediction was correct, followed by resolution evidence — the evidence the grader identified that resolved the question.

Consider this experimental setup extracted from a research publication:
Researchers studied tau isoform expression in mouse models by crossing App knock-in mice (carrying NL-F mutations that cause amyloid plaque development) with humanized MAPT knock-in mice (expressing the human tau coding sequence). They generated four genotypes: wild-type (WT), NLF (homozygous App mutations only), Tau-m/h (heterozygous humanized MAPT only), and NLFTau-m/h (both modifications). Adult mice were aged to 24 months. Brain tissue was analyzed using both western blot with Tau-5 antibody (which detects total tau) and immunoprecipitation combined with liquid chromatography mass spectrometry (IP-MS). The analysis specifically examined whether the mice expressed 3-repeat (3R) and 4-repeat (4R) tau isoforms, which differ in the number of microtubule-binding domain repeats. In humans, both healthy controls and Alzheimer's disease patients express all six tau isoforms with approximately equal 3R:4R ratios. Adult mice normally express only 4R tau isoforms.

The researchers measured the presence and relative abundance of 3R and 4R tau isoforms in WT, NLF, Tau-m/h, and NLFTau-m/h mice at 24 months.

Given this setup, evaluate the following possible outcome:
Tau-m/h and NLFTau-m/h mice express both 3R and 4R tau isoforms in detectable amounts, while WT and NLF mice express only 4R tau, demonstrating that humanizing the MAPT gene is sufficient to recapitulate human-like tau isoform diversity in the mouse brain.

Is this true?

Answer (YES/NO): YES